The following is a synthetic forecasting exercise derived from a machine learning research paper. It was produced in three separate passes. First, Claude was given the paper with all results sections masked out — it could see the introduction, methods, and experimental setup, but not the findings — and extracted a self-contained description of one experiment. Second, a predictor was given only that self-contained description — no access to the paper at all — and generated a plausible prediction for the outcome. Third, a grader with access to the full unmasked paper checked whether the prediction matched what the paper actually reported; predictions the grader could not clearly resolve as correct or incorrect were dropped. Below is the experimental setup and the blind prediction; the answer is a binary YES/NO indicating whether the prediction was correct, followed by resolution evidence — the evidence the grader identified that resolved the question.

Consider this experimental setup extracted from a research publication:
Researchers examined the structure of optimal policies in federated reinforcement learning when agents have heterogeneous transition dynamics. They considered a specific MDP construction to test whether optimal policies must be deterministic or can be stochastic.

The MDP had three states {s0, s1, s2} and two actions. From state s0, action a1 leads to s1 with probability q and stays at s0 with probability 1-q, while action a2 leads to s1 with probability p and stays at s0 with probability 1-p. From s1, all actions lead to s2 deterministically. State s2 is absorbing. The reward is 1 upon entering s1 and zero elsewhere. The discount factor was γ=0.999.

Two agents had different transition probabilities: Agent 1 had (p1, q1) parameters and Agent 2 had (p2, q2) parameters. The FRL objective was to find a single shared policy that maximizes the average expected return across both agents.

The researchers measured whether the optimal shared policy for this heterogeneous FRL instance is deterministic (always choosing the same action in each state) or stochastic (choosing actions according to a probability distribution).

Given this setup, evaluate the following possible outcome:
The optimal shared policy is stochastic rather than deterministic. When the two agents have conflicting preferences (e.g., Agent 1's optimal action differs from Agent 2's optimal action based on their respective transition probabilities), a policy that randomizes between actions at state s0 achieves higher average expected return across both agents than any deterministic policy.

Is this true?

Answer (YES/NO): YES